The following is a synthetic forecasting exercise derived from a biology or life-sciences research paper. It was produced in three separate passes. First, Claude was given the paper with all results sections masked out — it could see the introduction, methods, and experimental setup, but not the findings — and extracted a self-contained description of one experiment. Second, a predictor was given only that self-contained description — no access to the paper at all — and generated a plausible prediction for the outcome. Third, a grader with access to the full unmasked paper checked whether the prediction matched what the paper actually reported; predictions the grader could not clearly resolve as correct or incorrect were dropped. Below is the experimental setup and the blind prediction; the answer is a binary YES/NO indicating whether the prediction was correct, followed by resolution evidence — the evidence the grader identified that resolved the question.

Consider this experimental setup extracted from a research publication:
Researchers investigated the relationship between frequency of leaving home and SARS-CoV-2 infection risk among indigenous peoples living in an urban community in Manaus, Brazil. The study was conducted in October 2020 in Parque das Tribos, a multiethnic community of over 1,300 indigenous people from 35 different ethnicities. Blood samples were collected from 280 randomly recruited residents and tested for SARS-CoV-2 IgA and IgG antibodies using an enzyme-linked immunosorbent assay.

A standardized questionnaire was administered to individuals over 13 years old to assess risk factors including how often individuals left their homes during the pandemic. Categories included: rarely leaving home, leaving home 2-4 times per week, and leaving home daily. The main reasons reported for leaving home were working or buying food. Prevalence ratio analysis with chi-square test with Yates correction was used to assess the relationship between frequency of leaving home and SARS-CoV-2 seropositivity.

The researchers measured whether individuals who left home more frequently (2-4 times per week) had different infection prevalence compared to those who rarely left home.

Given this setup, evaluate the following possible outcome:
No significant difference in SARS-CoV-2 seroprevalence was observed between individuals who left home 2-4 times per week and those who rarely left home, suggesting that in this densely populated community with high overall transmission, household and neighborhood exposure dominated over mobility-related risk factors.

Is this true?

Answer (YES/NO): NO